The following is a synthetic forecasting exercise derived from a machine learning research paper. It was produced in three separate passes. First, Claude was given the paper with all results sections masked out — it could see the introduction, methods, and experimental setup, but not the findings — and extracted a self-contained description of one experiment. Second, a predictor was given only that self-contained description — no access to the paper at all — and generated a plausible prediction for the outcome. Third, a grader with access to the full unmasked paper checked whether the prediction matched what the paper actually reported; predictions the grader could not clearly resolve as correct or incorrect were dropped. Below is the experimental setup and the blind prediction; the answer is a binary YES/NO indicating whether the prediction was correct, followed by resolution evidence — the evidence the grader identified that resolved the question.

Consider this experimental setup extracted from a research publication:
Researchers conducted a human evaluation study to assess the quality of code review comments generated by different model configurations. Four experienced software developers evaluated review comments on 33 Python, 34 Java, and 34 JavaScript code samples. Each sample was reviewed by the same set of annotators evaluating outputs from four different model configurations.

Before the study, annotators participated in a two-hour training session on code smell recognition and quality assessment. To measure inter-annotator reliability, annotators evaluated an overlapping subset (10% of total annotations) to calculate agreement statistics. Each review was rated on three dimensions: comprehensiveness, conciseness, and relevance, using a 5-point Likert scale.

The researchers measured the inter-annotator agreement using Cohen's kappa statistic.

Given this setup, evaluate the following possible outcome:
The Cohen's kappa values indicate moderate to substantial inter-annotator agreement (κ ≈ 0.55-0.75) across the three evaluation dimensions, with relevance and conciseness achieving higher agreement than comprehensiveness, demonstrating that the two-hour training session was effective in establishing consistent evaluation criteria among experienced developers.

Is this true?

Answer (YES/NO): NO